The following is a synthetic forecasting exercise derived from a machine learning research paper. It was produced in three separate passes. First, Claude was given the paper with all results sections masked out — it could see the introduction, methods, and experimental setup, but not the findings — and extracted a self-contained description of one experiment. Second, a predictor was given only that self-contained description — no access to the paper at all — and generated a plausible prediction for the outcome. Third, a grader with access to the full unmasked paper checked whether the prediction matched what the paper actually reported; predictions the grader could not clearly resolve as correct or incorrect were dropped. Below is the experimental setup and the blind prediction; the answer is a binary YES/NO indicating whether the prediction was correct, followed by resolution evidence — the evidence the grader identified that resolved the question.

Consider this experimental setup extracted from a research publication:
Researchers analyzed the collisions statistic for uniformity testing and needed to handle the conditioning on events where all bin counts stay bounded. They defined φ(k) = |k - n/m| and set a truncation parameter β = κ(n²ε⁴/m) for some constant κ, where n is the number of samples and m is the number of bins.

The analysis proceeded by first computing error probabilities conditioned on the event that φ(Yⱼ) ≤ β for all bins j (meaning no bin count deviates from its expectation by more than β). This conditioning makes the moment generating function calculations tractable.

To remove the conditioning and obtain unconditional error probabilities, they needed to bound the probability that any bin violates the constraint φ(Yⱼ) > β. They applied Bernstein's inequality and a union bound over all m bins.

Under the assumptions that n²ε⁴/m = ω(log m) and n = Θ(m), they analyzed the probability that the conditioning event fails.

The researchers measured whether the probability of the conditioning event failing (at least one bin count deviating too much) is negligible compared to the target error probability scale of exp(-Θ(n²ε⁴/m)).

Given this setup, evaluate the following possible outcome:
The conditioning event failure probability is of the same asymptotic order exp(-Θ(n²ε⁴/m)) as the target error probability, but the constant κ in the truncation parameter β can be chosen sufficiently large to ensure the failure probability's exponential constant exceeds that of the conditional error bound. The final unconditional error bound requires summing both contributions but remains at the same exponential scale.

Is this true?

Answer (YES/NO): NO